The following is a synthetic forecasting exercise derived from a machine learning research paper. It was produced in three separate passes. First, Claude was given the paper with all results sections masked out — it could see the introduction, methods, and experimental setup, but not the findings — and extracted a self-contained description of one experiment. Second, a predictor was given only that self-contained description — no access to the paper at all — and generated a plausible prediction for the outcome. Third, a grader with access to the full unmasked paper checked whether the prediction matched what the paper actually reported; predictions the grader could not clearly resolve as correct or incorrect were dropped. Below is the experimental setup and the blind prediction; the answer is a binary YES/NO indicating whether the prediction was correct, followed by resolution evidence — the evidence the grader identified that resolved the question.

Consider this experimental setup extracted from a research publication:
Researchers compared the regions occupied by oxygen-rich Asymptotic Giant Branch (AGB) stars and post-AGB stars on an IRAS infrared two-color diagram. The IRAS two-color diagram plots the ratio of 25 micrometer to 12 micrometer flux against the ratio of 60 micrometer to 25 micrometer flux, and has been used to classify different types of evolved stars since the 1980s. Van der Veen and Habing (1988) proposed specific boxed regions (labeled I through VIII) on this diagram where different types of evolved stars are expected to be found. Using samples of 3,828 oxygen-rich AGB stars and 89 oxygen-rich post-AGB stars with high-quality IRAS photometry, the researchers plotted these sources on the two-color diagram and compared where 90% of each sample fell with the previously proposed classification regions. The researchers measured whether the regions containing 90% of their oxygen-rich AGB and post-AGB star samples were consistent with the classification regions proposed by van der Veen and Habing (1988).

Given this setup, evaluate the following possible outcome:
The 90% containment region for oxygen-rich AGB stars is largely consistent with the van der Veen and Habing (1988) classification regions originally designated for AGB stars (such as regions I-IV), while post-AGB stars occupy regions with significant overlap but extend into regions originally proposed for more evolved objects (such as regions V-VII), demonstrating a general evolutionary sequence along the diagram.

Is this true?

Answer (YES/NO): YES